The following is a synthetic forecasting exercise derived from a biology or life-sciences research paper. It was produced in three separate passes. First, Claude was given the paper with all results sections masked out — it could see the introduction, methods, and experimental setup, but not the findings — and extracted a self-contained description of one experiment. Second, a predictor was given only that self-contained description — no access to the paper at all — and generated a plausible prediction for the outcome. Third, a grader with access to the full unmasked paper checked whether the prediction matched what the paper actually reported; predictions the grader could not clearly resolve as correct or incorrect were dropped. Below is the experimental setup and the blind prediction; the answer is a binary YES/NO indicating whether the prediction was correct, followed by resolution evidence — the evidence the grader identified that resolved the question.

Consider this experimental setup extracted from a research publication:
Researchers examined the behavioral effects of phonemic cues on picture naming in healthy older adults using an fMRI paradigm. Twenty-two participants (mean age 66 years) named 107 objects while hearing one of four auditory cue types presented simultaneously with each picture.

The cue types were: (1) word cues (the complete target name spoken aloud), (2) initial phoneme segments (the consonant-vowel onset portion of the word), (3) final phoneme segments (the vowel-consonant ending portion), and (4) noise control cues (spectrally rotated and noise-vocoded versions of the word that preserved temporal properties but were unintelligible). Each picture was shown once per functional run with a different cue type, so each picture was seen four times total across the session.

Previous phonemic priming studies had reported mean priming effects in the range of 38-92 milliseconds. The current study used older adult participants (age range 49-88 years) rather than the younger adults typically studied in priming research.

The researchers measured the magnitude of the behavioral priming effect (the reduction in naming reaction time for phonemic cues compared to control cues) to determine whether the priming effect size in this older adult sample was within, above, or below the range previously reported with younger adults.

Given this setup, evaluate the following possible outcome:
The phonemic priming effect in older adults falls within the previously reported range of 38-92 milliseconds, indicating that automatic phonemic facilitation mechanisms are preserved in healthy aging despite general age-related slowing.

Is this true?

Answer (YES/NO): NO